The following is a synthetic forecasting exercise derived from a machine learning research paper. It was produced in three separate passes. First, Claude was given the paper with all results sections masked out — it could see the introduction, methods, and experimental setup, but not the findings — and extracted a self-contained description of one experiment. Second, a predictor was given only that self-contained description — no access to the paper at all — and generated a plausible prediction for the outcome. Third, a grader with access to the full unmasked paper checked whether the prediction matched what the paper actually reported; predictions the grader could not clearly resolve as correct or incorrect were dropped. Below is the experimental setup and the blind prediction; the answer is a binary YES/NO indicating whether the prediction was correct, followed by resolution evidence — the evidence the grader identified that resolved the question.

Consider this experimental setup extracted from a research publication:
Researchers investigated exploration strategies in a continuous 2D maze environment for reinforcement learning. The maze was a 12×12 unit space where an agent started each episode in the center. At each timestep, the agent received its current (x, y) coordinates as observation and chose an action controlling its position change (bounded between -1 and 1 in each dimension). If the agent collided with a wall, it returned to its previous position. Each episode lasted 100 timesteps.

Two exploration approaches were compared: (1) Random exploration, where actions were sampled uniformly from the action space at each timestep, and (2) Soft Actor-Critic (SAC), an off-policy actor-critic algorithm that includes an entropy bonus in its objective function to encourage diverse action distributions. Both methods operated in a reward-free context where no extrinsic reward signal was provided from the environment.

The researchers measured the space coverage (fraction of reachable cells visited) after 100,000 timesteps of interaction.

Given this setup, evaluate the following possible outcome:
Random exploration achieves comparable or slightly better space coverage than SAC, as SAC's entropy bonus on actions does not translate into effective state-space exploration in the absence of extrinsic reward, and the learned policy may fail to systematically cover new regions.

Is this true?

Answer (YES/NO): YES